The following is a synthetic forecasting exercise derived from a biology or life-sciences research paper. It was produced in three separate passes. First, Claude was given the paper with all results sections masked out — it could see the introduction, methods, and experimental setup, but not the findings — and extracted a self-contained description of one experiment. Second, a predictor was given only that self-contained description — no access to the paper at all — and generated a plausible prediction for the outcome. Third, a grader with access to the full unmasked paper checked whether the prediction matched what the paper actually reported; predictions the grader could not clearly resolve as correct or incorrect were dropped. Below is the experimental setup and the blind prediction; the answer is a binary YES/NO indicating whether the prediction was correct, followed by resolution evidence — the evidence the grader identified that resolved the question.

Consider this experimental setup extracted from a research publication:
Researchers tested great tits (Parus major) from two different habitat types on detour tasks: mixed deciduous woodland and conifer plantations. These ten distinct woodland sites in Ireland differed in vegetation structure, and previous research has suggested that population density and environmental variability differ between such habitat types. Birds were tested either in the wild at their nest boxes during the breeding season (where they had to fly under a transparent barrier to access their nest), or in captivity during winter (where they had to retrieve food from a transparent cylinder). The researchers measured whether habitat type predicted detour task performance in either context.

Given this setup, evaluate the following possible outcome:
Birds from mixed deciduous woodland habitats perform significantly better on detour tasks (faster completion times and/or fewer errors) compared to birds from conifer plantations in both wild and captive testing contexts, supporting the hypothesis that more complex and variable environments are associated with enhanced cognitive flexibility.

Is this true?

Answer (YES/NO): NO